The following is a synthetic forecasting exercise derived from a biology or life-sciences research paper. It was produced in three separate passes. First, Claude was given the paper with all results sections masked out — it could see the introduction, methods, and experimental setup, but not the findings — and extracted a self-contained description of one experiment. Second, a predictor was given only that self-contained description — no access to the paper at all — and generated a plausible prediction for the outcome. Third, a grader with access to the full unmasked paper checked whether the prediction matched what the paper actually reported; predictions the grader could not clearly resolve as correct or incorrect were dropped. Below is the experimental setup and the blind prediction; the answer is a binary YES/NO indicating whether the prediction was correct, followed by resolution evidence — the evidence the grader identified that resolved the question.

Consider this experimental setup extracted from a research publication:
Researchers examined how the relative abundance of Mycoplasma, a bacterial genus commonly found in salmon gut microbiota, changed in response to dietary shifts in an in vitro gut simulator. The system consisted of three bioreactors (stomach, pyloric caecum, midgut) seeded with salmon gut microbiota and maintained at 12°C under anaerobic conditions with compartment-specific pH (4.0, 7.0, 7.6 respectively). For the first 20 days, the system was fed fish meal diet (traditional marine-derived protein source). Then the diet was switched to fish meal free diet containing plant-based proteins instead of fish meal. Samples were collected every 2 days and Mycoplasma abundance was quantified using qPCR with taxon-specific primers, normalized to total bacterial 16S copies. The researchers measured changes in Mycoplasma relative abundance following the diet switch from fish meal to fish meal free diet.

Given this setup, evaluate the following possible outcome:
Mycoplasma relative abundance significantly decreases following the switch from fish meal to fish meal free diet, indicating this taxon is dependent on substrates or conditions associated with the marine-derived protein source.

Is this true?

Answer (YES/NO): NO